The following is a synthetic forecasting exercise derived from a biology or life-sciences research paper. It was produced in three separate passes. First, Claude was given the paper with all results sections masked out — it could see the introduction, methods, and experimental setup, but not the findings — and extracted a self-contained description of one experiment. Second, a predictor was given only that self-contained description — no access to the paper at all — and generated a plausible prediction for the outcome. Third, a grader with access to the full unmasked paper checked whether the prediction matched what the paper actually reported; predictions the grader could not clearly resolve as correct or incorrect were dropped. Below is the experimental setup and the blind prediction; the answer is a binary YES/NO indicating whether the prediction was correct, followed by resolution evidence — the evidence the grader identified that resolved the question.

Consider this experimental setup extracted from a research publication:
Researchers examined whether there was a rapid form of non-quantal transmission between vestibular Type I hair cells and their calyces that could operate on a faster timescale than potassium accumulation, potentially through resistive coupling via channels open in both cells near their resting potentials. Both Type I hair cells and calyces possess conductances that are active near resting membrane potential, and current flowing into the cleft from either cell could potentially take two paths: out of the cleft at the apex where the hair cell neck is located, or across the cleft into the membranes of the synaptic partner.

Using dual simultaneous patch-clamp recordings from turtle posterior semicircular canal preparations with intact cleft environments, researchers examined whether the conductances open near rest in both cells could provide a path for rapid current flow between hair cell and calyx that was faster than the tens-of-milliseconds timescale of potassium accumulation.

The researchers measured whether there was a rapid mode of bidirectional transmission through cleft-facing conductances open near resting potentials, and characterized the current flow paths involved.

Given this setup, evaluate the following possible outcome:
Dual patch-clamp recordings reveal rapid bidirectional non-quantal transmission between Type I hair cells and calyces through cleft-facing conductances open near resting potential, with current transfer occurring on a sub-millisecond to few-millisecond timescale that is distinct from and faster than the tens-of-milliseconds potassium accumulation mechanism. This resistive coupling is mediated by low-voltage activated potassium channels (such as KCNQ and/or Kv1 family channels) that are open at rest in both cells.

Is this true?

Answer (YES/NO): NO